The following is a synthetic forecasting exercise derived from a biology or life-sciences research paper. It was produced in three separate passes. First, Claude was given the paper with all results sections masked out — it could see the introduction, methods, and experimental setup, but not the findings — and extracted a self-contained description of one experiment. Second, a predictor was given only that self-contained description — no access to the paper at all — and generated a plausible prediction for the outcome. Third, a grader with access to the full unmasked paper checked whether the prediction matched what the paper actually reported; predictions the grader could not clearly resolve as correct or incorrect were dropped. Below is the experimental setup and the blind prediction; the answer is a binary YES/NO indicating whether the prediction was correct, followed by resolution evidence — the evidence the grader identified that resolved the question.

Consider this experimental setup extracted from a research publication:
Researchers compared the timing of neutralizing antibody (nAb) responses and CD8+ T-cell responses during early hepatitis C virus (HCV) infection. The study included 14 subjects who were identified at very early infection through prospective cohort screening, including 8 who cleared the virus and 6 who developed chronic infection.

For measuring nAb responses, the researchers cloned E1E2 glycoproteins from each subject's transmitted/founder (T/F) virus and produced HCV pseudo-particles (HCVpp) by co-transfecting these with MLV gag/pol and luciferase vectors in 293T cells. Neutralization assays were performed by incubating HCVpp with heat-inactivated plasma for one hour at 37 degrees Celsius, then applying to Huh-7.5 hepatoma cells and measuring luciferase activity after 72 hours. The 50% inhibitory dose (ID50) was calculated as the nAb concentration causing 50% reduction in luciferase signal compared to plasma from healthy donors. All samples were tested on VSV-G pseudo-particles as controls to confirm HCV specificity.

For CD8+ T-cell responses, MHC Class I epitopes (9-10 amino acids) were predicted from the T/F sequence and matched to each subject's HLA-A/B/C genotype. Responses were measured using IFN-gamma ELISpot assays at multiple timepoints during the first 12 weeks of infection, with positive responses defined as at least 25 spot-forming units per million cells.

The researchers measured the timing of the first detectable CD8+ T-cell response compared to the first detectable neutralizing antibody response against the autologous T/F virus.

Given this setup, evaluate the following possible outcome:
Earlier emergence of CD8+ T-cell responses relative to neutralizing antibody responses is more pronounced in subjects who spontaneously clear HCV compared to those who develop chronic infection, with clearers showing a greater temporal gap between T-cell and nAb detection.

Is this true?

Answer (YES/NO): NO